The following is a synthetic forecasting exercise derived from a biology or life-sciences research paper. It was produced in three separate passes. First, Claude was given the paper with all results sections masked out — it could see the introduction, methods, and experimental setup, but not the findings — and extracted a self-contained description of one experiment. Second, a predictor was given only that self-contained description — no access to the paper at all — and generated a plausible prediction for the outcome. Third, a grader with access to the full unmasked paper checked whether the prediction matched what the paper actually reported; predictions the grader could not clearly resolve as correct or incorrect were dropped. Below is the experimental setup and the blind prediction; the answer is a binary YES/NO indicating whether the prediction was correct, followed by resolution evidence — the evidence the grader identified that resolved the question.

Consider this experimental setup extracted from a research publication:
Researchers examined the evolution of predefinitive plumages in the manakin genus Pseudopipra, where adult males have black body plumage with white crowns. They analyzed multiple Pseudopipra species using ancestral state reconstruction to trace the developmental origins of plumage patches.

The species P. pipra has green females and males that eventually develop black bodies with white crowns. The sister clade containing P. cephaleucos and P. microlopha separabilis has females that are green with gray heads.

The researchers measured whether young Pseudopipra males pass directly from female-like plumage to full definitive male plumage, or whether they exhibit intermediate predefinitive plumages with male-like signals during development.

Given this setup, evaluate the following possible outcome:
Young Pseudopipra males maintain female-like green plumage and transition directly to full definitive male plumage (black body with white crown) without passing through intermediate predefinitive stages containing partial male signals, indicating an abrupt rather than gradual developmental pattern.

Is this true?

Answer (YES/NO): NO